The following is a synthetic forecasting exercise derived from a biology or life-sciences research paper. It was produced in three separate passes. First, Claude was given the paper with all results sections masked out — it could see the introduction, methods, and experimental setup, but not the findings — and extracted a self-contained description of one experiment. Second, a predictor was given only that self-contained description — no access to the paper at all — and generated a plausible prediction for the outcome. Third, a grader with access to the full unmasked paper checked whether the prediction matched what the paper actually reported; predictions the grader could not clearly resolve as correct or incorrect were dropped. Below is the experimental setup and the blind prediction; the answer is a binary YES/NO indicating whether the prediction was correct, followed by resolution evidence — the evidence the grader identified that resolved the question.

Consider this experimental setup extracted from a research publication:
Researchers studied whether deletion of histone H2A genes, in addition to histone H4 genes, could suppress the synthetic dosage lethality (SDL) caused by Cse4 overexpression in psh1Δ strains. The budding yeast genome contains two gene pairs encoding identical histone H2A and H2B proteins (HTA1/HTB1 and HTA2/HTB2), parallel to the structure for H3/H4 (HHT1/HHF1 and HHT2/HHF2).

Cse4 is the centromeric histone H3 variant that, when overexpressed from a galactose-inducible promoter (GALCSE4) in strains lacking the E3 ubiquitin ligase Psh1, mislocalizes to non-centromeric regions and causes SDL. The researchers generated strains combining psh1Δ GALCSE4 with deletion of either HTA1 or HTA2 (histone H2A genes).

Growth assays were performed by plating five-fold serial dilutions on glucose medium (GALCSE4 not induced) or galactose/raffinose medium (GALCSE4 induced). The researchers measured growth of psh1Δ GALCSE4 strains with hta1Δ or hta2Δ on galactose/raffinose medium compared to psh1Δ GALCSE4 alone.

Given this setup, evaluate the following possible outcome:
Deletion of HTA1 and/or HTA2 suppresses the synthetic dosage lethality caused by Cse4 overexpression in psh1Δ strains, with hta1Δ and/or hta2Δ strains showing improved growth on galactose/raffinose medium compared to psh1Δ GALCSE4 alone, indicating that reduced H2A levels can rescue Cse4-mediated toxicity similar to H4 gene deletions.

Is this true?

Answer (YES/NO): NO